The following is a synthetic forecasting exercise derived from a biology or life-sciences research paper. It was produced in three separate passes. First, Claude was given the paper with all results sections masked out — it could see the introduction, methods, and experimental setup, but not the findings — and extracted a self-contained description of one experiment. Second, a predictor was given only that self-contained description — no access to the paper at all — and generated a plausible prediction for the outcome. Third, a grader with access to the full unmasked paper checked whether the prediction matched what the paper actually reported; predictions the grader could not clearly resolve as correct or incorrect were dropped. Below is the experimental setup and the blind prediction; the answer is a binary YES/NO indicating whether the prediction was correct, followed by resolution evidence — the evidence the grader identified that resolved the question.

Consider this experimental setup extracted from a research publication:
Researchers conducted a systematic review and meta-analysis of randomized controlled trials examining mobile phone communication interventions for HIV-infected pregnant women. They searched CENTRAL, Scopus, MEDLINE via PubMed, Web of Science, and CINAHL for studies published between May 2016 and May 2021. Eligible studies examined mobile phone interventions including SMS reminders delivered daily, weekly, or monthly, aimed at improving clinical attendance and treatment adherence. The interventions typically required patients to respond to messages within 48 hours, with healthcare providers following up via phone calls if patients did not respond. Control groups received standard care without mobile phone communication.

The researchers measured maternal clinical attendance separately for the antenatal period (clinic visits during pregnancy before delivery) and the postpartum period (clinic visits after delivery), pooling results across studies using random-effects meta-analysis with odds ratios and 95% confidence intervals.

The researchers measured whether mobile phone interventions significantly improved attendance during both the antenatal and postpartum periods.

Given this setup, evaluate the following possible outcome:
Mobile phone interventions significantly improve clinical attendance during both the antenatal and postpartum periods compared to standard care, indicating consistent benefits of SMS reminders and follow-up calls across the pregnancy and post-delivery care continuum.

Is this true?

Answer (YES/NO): NO